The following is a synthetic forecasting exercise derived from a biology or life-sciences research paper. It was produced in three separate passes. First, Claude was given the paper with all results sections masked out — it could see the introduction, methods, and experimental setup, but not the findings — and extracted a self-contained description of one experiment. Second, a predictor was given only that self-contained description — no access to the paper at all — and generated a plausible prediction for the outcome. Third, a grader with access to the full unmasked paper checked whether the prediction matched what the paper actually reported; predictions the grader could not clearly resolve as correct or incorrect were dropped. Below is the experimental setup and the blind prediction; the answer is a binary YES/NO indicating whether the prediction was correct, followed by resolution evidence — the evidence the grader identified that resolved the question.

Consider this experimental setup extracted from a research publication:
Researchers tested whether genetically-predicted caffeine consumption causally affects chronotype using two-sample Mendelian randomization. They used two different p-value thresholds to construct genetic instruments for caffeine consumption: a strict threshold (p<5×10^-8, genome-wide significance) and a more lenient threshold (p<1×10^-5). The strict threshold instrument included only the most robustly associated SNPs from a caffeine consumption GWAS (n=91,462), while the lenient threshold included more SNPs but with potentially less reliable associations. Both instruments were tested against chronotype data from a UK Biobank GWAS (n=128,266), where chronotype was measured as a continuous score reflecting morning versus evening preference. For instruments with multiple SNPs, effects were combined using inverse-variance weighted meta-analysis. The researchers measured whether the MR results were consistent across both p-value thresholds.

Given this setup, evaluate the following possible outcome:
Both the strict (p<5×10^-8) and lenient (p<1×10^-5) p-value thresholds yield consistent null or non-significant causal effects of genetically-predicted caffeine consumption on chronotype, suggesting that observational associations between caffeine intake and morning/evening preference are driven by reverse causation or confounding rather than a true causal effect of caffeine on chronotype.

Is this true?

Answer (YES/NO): YES